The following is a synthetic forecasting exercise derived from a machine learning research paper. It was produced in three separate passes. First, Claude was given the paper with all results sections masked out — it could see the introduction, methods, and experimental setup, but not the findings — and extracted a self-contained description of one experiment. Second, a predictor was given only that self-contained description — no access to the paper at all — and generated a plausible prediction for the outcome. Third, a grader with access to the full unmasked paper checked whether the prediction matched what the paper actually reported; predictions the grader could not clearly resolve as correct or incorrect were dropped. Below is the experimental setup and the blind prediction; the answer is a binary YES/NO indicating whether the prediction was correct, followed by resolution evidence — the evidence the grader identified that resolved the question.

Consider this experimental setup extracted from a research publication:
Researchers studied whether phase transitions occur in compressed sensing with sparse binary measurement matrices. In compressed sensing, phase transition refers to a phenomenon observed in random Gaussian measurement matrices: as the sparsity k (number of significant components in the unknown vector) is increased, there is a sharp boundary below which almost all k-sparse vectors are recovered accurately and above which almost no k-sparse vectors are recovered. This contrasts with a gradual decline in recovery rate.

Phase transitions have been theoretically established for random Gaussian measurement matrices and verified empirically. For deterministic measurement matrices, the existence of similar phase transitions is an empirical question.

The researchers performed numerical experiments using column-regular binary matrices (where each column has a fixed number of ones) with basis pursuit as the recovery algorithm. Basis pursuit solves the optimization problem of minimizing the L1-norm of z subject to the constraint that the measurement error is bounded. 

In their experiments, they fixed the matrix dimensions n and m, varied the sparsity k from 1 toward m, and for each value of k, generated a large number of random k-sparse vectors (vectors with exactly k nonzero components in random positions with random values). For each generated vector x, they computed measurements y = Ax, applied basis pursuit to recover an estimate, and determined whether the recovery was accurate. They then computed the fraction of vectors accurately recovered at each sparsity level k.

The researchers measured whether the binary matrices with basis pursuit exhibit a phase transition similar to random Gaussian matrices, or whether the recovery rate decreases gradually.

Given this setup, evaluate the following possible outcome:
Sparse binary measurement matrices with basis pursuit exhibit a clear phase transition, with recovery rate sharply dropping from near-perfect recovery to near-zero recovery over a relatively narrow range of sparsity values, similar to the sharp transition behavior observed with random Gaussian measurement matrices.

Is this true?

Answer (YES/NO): YES